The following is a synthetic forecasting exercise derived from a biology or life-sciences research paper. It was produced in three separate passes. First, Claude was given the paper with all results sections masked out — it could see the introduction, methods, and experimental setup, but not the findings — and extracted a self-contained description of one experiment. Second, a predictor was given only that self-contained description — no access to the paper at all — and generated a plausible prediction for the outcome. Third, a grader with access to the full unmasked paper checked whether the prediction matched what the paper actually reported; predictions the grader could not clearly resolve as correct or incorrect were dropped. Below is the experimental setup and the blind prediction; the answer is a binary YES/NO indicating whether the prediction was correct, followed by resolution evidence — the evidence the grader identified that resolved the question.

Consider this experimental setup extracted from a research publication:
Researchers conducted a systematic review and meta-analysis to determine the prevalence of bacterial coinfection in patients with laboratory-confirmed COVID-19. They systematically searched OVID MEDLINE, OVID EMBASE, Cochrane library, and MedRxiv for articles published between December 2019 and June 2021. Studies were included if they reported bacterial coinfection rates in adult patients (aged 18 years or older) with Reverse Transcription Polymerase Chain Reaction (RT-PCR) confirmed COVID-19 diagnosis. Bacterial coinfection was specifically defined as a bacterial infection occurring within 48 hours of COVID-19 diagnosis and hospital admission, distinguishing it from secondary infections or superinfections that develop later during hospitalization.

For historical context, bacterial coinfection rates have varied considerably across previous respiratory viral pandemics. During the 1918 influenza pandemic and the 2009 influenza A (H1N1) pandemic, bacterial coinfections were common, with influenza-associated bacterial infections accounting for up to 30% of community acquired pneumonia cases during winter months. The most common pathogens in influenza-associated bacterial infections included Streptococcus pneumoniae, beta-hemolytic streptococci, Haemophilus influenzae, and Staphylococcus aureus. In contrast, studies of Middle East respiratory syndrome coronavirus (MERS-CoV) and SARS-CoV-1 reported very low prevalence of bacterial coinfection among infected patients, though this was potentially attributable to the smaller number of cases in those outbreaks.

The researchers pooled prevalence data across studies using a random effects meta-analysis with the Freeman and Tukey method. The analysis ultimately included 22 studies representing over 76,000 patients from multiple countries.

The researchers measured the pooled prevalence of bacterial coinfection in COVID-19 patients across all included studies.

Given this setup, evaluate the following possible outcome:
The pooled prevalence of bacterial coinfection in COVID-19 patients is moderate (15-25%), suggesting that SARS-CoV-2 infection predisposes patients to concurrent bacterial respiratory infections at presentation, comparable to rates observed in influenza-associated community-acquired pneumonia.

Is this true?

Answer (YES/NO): NO